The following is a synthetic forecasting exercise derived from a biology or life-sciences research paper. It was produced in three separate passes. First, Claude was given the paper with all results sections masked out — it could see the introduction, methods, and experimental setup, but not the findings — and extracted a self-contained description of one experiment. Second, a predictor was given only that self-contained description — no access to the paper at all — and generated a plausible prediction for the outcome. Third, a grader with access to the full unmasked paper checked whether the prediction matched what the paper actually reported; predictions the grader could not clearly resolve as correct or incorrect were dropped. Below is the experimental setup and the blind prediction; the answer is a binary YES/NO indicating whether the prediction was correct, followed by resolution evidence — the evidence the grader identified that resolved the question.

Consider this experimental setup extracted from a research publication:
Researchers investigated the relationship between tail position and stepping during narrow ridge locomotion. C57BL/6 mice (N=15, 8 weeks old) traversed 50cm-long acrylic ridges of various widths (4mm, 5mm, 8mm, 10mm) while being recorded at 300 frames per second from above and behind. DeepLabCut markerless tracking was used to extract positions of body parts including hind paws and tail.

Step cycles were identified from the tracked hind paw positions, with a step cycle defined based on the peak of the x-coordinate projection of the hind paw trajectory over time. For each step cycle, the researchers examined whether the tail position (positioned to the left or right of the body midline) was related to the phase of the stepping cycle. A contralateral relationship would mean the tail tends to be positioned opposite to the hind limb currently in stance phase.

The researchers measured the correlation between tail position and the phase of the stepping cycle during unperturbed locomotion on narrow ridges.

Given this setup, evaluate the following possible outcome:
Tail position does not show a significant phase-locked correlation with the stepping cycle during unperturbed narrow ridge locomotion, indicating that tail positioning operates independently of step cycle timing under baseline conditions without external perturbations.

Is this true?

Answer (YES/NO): NO